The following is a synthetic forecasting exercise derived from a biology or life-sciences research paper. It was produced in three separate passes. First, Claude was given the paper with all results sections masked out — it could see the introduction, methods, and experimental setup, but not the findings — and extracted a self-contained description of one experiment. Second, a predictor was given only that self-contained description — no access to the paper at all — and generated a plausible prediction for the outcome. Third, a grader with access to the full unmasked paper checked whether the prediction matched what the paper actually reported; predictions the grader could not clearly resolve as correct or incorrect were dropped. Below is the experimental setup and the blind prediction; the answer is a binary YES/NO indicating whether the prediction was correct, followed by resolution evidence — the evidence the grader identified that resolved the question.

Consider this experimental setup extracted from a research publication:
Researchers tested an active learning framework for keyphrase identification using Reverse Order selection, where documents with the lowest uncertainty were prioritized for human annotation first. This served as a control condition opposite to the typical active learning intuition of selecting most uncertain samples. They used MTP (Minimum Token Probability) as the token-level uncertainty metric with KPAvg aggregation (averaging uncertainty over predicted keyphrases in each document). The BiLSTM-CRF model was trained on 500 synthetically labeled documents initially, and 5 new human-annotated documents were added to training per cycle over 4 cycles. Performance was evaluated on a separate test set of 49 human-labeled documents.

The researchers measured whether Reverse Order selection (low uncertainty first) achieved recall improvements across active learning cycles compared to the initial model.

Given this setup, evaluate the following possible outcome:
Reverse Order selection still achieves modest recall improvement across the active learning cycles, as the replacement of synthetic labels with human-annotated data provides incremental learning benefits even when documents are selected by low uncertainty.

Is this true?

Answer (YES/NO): YES